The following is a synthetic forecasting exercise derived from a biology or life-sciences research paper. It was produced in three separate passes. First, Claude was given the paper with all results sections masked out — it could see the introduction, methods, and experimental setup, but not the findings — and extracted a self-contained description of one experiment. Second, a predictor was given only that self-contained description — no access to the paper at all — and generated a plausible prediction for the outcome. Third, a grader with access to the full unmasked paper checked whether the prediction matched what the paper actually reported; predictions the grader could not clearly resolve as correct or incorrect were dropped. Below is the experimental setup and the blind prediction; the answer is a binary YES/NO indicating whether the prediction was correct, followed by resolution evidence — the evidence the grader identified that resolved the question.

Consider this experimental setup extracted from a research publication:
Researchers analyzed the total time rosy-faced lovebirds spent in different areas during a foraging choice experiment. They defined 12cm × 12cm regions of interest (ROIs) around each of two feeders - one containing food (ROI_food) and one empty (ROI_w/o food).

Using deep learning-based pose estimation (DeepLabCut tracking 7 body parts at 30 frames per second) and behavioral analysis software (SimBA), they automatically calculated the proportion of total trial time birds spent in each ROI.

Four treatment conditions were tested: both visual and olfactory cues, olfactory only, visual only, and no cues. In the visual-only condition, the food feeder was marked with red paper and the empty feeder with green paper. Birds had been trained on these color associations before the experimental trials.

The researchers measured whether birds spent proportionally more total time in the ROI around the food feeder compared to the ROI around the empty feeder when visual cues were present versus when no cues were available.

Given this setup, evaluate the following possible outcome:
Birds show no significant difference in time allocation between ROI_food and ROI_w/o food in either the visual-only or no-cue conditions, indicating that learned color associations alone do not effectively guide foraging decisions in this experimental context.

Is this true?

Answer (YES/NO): NO